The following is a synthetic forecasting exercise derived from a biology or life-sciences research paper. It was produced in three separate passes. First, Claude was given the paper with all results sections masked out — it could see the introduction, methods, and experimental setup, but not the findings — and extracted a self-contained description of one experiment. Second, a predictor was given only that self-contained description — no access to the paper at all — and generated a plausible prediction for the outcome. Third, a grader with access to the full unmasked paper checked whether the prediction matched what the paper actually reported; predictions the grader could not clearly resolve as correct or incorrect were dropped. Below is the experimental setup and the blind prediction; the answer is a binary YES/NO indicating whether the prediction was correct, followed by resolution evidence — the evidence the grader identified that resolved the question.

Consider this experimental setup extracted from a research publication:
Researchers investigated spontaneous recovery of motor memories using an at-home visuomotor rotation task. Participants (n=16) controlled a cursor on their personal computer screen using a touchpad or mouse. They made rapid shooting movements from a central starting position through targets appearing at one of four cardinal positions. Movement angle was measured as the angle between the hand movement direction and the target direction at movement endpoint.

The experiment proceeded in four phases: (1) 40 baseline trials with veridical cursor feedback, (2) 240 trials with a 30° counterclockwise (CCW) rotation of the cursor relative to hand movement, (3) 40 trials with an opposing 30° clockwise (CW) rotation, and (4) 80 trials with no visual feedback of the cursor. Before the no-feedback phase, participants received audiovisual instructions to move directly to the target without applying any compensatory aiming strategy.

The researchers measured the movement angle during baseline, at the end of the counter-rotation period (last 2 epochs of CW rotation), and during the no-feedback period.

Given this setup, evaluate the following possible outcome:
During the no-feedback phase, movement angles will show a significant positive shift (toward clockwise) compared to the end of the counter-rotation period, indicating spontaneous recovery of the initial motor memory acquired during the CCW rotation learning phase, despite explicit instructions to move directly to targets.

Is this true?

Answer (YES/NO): YES